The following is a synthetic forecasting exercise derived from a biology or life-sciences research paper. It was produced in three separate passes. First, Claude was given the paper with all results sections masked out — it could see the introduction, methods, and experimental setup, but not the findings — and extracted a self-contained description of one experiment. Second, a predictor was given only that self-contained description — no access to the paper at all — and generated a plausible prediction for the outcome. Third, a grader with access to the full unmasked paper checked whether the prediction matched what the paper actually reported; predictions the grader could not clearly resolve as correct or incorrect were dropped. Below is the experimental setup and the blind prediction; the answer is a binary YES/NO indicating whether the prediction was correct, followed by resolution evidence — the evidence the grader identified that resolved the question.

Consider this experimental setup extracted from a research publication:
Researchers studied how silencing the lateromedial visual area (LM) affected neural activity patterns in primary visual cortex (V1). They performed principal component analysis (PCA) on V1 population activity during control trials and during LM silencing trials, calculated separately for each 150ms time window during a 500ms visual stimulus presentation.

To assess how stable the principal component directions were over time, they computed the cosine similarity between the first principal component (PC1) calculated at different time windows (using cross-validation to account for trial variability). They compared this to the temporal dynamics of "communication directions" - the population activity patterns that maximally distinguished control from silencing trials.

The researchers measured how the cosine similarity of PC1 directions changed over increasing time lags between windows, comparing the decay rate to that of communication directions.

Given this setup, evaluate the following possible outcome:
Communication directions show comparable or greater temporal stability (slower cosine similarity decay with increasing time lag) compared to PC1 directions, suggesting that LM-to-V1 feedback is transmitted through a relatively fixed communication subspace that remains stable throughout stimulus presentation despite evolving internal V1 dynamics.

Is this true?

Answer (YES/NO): NO